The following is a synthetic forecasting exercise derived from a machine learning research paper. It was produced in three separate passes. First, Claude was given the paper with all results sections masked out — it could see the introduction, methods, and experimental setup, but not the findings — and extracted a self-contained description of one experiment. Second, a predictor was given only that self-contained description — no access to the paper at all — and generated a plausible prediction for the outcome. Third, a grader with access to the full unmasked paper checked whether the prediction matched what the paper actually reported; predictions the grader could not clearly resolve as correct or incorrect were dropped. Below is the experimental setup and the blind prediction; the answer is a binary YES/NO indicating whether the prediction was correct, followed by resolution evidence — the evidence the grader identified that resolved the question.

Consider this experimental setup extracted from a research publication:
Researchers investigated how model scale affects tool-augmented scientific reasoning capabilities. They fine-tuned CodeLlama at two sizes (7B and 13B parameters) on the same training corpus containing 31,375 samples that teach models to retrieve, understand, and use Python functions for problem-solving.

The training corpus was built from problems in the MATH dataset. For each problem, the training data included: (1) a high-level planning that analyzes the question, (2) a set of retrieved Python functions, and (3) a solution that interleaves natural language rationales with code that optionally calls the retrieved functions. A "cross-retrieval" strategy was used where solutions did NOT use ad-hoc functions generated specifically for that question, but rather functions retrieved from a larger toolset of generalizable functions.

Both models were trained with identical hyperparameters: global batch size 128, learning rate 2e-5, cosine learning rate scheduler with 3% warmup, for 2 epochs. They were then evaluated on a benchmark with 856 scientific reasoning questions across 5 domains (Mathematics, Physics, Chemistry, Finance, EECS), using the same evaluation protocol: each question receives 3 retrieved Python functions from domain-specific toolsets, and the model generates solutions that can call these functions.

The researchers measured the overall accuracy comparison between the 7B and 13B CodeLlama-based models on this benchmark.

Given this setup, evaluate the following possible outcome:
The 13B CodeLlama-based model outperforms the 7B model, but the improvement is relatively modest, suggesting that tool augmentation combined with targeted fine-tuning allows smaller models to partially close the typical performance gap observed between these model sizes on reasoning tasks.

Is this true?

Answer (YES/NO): YES